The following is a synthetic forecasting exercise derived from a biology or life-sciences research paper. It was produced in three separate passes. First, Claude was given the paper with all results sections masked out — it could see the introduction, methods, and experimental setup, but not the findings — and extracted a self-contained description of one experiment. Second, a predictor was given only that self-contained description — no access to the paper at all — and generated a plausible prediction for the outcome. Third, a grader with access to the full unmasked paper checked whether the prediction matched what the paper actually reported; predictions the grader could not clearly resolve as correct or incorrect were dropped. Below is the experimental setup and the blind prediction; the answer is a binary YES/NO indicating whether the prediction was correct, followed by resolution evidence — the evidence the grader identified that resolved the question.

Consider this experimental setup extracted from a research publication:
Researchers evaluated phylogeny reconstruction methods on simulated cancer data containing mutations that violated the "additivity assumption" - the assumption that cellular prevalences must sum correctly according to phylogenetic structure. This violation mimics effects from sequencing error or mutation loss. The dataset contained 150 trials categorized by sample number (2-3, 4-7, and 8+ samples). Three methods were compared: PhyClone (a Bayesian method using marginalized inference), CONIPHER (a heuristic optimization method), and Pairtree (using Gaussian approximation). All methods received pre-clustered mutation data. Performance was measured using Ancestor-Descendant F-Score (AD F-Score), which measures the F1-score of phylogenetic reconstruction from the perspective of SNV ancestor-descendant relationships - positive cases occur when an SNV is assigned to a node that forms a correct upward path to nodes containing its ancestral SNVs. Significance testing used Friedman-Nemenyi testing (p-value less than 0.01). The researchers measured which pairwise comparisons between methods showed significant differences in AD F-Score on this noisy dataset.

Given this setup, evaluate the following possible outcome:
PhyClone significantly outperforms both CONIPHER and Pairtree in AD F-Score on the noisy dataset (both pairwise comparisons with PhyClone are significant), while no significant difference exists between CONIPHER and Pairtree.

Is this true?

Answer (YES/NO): NO